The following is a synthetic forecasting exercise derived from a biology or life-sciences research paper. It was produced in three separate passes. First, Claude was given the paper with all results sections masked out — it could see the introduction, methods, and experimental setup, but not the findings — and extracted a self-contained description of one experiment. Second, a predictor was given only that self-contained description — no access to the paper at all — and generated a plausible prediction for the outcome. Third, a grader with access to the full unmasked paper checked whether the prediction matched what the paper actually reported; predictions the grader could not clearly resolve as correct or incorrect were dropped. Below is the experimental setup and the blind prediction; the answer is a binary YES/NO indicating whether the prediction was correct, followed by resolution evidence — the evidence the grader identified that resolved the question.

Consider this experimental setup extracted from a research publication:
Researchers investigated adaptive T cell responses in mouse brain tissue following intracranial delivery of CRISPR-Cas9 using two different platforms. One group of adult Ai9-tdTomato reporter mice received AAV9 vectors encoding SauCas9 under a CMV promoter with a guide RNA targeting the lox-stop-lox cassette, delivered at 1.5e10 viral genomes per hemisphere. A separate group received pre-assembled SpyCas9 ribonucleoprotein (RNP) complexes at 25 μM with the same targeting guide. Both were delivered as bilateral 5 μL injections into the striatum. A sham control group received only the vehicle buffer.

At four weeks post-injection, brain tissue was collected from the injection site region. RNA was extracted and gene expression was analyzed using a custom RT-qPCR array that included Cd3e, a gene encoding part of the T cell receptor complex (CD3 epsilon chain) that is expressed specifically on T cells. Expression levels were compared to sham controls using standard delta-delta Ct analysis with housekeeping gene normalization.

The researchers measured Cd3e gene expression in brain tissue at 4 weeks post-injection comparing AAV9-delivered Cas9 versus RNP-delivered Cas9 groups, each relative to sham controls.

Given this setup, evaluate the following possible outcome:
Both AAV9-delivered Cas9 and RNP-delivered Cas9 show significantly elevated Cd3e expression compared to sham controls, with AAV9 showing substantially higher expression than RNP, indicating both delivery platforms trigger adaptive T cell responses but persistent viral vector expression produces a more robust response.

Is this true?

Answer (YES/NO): NO